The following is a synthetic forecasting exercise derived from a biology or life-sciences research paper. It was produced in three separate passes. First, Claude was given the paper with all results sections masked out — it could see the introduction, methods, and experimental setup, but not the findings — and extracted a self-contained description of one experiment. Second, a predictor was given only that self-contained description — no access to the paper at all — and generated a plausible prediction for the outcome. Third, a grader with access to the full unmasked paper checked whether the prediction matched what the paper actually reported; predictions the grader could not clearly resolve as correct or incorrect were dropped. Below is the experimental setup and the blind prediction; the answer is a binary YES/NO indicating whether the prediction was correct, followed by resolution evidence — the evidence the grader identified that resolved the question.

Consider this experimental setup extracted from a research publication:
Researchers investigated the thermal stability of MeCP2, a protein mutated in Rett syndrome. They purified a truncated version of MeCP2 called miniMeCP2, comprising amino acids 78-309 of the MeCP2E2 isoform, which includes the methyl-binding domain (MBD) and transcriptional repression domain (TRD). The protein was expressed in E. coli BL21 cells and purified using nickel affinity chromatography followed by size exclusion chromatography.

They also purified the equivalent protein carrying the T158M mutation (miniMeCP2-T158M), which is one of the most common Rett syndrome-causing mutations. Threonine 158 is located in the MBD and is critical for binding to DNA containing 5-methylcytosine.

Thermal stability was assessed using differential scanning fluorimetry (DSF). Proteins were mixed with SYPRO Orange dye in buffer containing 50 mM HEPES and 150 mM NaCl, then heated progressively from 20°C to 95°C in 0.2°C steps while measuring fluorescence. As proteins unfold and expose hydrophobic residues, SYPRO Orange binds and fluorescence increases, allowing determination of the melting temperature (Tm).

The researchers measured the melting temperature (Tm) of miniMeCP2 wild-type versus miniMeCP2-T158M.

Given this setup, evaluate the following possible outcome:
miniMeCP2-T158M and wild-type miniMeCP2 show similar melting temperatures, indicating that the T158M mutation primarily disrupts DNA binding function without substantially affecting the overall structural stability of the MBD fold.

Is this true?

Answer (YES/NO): NO